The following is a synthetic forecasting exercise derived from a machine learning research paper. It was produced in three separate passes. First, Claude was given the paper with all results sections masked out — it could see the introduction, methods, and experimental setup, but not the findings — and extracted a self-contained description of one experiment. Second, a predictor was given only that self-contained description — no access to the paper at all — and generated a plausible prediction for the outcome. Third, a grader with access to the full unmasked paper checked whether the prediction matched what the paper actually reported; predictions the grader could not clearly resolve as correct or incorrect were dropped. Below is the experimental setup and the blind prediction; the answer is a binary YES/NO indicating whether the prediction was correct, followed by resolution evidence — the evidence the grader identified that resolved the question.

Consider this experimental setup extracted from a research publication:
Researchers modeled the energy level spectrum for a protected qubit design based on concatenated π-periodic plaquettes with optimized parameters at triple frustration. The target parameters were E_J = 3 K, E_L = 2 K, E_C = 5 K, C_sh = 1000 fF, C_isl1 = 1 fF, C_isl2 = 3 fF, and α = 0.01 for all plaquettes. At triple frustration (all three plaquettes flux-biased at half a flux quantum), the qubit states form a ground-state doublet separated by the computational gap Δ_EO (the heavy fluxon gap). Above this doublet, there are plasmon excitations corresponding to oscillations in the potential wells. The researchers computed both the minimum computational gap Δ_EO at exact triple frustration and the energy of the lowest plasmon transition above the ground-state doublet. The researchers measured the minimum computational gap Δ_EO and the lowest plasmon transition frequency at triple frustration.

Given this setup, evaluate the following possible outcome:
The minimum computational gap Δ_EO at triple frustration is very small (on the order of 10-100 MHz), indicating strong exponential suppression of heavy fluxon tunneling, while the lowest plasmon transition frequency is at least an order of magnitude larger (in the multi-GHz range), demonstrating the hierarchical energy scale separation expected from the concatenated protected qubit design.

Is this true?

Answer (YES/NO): NO